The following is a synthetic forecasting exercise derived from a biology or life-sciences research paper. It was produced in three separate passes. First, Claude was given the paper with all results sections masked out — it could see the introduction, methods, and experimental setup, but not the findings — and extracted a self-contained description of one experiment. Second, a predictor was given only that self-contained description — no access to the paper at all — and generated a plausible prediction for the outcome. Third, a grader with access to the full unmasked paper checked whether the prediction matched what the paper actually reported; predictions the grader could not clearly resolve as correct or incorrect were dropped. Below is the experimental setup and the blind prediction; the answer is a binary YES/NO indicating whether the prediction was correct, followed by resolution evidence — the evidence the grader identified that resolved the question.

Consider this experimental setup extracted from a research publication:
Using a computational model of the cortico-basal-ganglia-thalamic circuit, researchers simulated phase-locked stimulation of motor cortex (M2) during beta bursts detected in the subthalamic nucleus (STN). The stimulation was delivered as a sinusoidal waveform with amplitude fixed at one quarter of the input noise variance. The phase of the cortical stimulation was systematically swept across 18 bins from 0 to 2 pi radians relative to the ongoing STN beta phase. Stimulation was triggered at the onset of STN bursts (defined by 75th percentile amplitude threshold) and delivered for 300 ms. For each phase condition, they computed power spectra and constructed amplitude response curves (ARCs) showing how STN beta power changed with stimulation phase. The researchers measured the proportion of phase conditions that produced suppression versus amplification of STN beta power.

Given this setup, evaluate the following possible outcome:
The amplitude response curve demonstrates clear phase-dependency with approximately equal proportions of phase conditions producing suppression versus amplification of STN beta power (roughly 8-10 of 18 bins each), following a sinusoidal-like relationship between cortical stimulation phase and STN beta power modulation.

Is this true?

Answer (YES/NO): NO